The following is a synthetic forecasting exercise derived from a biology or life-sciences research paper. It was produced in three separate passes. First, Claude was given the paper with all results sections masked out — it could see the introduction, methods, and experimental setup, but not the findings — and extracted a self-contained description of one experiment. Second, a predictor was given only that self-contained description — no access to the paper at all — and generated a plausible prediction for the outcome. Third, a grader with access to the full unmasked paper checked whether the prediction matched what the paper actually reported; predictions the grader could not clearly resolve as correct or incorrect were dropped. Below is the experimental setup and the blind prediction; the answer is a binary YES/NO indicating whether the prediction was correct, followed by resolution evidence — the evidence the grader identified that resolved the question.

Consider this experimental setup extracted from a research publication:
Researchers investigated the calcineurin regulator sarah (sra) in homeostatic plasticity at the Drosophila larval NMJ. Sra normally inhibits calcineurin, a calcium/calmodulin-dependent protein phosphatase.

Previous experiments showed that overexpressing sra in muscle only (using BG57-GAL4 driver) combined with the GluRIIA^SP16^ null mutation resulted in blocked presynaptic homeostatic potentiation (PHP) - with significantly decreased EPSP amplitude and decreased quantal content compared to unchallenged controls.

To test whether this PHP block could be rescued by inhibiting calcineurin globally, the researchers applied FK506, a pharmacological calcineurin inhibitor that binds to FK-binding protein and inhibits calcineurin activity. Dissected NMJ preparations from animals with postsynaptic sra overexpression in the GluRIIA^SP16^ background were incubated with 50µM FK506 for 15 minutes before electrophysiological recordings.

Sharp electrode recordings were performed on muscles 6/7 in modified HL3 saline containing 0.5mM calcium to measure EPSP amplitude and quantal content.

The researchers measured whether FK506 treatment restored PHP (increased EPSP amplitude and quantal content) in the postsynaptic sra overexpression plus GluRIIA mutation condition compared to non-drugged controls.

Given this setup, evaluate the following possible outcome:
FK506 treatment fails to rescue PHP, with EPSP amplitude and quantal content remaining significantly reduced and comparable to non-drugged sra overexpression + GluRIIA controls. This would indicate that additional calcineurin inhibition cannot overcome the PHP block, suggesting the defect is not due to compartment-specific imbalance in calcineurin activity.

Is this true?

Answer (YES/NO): NO